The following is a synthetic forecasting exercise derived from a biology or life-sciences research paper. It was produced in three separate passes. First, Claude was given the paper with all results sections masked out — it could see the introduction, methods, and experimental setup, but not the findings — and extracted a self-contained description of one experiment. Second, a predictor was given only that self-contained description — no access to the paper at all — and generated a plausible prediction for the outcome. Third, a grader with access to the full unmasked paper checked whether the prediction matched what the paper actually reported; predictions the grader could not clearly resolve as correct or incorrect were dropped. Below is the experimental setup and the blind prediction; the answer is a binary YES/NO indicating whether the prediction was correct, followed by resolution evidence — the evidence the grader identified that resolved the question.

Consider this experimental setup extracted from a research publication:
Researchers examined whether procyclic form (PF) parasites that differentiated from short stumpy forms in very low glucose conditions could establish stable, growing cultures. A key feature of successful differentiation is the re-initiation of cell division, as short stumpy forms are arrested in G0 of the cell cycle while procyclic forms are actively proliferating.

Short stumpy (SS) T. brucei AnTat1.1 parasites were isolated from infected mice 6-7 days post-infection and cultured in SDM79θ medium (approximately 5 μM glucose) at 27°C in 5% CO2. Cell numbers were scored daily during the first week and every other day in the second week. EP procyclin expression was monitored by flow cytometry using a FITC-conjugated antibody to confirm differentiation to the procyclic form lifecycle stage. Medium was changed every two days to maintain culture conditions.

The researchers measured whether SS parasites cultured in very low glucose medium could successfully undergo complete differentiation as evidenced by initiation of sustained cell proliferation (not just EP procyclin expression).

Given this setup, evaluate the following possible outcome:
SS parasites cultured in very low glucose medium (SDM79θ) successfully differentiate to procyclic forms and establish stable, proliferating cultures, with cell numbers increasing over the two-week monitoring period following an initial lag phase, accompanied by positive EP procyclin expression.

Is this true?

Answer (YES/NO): YES